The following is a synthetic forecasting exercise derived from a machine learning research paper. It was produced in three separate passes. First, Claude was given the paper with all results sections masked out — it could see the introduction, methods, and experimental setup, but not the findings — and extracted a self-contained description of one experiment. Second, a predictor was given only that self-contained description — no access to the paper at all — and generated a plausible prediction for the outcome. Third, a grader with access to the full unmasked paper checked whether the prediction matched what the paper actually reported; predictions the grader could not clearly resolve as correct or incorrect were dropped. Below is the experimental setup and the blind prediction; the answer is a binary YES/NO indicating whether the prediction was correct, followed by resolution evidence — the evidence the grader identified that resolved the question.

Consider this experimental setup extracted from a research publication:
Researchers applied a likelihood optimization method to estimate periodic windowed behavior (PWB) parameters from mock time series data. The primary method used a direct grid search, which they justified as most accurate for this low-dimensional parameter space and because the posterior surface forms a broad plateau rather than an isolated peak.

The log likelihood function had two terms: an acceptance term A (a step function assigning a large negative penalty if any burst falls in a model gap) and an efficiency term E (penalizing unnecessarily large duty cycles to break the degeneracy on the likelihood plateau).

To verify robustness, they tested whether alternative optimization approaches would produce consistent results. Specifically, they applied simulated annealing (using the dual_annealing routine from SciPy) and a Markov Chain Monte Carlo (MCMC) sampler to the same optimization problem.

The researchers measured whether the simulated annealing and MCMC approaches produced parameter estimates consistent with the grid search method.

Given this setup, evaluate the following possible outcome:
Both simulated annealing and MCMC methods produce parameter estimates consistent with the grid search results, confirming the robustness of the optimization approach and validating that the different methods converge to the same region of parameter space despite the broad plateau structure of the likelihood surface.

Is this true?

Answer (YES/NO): YES